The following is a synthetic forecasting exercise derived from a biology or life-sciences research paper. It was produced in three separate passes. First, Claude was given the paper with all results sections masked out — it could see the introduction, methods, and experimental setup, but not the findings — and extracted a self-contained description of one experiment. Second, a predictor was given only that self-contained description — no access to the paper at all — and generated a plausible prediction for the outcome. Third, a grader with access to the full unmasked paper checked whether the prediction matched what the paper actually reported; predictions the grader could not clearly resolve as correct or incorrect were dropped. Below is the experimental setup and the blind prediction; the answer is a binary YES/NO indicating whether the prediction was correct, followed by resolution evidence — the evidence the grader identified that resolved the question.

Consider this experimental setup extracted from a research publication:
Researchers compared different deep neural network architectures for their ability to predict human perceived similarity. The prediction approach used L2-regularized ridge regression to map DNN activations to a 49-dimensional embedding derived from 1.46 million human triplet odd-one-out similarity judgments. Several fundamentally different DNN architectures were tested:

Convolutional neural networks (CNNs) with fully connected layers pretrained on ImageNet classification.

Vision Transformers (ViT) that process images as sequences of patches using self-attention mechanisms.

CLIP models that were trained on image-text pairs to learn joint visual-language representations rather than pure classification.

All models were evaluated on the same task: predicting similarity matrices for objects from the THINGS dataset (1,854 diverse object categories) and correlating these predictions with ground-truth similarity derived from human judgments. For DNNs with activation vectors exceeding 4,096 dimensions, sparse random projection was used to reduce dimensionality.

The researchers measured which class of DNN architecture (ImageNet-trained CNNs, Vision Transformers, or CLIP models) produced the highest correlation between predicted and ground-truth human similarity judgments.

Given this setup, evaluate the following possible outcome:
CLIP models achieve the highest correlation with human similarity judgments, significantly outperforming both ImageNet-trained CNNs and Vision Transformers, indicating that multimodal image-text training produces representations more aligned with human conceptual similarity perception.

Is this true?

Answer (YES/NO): YES